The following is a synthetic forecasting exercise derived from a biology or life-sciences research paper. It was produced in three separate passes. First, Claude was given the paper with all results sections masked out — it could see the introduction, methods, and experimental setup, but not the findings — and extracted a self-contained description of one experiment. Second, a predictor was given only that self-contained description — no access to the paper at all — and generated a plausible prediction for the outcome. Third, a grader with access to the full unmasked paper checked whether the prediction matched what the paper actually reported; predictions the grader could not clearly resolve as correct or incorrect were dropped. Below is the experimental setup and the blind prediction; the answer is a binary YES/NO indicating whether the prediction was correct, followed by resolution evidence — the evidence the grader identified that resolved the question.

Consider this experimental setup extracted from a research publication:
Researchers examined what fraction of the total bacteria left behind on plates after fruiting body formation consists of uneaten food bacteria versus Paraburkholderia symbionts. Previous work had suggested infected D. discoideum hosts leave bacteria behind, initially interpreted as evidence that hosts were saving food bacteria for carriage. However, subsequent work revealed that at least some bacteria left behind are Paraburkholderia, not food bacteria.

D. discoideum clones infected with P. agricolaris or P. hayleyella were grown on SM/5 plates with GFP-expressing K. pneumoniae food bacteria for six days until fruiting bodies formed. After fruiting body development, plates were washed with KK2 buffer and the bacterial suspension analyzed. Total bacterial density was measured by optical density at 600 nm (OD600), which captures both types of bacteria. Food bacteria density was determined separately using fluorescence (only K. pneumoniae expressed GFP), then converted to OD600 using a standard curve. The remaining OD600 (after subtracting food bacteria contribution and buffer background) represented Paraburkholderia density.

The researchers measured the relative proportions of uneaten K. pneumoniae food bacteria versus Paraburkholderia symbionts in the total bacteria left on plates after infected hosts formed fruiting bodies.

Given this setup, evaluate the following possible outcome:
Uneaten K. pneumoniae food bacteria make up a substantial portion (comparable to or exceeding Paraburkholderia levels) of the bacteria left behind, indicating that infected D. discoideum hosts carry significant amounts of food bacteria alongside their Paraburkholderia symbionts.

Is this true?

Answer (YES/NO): NO